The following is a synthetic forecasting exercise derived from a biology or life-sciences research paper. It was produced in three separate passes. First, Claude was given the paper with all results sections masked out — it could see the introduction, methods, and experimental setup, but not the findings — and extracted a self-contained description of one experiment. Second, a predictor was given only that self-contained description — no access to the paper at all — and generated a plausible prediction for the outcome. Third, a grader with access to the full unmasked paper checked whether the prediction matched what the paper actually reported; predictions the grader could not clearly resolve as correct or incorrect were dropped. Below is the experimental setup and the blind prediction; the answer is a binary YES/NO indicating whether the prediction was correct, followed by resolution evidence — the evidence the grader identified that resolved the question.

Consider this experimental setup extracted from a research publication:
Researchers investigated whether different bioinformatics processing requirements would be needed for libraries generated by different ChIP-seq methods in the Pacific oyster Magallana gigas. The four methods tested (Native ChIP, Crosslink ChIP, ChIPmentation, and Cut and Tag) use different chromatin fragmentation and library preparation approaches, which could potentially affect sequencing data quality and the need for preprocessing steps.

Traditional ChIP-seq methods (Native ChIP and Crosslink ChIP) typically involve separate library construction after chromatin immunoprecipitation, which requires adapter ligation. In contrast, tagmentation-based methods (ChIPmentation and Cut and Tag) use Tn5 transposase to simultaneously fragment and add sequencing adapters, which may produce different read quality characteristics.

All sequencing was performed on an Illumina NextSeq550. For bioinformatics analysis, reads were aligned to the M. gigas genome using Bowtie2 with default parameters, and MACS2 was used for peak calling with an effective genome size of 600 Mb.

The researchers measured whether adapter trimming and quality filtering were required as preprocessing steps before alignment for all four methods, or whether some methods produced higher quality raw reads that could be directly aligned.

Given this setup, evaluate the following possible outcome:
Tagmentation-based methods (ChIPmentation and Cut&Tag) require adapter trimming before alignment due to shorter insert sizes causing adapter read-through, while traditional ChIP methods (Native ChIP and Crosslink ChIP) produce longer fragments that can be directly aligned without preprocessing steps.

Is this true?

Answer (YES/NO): NO